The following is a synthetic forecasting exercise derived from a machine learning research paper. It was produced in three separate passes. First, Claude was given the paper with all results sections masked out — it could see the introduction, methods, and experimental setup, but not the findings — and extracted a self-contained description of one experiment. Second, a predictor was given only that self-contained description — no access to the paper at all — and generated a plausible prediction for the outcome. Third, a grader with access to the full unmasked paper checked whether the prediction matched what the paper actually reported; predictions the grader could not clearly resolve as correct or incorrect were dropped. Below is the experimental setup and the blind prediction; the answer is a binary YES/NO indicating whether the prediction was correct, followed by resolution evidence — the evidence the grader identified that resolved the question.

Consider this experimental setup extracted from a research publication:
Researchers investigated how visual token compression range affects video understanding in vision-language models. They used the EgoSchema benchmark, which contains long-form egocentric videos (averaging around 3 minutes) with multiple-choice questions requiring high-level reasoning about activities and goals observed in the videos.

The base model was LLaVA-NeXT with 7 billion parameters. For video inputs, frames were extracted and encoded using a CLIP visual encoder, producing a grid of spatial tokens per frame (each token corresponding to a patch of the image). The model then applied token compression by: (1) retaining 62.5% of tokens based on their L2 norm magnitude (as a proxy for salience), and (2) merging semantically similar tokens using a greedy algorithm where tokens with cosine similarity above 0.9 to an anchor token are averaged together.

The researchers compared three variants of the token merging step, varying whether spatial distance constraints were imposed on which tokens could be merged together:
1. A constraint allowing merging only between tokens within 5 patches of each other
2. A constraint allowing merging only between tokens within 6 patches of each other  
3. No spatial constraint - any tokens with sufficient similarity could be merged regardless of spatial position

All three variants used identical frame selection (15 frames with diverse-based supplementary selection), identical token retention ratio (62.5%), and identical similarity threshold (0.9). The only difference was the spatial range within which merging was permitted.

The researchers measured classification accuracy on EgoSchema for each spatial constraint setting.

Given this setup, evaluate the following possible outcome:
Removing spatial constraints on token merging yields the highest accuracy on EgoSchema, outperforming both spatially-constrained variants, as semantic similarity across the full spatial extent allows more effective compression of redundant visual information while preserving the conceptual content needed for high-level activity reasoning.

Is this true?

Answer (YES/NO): YES